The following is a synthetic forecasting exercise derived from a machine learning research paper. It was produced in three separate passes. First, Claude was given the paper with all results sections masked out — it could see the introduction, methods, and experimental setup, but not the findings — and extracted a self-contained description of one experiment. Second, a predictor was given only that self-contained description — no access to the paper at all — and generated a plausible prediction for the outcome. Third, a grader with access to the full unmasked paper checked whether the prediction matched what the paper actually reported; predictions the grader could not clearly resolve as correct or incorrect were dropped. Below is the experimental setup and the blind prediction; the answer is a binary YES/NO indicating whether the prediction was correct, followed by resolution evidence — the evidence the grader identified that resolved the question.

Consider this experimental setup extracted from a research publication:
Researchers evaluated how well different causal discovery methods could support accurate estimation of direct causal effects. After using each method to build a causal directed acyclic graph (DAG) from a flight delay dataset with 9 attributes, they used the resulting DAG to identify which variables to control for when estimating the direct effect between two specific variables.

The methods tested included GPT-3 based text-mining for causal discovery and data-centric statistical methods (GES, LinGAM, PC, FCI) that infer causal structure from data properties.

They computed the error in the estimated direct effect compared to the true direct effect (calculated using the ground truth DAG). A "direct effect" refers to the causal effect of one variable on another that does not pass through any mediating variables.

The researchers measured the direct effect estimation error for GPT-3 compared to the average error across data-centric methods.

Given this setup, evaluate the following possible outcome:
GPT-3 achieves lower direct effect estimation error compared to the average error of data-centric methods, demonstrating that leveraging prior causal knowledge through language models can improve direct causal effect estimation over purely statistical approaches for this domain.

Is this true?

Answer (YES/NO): YES